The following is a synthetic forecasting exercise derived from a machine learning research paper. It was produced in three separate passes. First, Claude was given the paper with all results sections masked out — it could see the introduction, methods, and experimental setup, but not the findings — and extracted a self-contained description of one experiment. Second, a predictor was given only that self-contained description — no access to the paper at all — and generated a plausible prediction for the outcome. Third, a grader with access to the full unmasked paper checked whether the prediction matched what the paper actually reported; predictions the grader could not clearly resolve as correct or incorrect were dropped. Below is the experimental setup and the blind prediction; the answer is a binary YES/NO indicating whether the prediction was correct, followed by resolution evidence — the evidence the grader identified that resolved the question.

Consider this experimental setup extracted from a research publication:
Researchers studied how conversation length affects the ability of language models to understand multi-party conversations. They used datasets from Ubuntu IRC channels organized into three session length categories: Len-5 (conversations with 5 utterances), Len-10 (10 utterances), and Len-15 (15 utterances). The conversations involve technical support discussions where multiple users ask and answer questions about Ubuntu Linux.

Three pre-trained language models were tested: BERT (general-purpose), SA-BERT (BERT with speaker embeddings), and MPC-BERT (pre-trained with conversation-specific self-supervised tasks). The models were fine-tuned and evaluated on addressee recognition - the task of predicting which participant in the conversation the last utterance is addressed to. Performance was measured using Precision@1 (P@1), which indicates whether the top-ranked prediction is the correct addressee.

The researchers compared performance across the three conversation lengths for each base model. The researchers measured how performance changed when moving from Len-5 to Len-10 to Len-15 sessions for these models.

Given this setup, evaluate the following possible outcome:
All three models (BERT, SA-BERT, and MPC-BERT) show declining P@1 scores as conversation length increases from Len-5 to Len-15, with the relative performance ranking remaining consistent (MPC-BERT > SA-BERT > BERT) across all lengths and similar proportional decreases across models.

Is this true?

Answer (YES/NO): NO